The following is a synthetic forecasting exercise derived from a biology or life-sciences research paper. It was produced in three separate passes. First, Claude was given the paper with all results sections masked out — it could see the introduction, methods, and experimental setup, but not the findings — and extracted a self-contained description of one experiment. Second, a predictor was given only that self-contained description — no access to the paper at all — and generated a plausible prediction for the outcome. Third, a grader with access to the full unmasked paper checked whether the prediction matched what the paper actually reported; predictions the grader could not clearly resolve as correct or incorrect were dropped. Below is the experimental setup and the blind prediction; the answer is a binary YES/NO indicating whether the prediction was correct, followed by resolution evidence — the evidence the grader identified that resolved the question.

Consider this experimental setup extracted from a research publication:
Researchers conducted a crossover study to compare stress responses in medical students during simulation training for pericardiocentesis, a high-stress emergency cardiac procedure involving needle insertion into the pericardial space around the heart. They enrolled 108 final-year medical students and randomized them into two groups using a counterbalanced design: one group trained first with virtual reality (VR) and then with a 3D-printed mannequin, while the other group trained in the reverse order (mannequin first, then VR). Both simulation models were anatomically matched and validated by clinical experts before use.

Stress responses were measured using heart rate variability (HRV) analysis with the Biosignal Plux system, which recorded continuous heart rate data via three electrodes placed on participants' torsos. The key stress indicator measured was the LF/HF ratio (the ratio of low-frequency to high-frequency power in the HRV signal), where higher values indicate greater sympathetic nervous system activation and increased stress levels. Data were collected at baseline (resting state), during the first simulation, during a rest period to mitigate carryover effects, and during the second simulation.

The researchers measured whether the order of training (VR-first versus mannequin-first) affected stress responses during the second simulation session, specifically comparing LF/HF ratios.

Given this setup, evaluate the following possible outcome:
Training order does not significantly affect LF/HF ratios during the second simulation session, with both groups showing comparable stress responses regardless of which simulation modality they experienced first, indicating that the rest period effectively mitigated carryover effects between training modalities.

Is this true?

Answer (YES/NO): YES